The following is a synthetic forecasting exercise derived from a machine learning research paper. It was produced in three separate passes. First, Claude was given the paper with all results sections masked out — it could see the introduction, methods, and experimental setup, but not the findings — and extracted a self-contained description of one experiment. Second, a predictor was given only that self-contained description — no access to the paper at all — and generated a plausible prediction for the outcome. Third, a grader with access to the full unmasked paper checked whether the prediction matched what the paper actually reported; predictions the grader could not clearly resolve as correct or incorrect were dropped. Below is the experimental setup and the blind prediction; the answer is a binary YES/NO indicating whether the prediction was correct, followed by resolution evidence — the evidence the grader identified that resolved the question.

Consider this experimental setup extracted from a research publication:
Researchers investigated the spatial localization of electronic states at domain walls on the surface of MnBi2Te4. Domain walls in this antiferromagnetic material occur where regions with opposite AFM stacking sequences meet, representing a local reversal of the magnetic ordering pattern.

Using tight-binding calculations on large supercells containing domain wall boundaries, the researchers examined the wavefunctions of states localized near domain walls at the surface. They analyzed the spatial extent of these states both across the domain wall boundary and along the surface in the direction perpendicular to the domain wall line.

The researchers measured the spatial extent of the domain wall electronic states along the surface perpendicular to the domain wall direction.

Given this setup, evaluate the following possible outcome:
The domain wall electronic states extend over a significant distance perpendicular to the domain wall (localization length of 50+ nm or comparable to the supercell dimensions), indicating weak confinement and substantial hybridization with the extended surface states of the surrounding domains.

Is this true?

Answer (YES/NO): NO